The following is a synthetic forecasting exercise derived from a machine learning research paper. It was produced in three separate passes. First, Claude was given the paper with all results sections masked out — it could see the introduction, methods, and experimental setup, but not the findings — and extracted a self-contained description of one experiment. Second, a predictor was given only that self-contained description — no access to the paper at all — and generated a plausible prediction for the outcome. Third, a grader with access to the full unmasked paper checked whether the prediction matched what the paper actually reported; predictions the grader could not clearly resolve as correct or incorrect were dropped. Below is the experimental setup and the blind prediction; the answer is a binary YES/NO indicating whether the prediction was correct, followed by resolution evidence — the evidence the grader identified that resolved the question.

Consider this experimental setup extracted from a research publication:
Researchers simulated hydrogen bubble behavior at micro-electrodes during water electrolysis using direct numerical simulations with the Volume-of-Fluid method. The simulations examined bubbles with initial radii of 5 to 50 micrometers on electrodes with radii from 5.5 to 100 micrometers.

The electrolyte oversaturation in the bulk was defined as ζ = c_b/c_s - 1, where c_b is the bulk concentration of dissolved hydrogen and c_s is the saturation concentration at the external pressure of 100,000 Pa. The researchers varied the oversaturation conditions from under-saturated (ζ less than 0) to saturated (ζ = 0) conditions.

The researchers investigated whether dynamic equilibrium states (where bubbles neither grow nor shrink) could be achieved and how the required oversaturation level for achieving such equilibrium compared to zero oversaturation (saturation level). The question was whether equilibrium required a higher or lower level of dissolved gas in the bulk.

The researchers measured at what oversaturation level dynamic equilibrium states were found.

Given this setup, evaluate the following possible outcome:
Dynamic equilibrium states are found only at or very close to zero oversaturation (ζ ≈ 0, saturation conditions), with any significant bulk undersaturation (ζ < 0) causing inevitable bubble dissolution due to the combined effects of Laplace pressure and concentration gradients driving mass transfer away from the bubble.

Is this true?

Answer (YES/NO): NO